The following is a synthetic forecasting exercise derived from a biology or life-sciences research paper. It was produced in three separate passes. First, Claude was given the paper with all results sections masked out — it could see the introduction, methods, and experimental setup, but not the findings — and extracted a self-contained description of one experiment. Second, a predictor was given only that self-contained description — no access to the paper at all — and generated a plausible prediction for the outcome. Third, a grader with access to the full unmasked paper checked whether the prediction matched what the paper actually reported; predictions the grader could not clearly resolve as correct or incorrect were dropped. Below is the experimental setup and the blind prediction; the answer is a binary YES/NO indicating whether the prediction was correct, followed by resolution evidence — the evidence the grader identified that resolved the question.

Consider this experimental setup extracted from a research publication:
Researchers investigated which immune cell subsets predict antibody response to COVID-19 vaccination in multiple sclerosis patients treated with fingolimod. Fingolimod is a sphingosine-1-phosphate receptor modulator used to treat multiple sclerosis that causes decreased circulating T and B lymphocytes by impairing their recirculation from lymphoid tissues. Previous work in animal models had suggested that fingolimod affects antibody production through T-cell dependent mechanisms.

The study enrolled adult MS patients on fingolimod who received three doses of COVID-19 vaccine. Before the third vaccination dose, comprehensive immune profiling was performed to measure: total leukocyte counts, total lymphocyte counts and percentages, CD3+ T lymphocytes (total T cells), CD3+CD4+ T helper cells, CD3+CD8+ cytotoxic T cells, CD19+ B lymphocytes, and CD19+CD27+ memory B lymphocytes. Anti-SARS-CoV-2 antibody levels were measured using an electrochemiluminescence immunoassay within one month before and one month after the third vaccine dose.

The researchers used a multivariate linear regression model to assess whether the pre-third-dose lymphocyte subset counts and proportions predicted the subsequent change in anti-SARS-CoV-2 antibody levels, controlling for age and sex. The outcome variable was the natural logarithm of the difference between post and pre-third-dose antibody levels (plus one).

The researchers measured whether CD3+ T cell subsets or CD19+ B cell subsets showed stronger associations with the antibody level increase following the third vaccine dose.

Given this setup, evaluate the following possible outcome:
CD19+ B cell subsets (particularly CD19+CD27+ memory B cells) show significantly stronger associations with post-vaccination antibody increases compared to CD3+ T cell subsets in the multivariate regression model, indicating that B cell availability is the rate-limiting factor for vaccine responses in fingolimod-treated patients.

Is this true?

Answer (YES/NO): NO